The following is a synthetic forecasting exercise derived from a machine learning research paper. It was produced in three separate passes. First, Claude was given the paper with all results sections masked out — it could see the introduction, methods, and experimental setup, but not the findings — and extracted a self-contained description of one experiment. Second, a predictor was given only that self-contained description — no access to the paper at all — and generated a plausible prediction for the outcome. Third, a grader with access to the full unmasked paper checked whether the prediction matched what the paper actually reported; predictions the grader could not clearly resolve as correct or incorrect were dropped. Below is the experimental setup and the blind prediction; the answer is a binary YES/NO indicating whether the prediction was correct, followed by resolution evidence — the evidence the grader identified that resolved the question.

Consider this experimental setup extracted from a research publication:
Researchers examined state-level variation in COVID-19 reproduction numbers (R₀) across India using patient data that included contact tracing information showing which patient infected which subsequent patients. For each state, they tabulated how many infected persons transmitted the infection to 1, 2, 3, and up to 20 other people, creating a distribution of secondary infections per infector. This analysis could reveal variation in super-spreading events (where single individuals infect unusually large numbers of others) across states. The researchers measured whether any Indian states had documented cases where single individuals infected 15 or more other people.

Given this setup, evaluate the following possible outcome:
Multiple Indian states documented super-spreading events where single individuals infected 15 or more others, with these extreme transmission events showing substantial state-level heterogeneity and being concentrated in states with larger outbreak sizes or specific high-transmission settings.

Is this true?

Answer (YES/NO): NO